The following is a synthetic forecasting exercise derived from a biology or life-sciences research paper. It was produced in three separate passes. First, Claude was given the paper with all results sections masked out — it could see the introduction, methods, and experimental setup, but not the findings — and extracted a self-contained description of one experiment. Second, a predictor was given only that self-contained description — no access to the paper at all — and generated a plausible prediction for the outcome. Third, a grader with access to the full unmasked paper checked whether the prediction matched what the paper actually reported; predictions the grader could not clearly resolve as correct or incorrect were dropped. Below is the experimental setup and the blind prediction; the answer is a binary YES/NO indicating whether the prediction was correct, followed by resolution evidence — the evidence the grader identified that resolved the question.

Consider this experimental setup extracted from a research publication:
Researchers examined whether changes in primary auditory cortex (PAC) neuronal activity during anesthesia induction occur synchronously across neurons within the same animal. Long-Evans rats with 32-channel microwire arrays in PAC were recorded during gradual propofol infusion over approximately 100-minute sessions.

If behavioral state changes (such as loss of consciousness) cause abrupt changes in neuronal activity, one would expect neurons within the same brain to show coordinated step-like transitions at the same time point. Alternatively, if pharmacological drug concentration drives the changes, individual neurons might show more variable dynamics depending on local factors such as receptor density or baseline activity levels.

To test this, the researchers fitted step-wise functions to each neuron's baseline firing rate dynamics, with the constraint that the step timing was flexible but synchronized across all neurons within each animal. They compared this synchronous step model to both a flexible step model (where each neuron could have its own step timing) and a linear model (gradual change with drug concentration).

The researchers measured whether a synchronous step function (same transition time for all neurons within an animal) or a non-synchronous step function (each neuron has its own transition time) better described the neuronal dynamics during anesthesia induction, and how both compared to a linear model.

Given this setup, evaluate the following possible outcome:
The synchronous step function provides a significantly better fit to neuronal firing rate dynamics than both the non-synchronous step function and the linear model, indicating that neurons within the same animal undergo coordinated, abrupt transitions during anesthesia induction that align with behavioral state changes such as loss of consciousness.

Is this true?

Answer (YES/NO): NO